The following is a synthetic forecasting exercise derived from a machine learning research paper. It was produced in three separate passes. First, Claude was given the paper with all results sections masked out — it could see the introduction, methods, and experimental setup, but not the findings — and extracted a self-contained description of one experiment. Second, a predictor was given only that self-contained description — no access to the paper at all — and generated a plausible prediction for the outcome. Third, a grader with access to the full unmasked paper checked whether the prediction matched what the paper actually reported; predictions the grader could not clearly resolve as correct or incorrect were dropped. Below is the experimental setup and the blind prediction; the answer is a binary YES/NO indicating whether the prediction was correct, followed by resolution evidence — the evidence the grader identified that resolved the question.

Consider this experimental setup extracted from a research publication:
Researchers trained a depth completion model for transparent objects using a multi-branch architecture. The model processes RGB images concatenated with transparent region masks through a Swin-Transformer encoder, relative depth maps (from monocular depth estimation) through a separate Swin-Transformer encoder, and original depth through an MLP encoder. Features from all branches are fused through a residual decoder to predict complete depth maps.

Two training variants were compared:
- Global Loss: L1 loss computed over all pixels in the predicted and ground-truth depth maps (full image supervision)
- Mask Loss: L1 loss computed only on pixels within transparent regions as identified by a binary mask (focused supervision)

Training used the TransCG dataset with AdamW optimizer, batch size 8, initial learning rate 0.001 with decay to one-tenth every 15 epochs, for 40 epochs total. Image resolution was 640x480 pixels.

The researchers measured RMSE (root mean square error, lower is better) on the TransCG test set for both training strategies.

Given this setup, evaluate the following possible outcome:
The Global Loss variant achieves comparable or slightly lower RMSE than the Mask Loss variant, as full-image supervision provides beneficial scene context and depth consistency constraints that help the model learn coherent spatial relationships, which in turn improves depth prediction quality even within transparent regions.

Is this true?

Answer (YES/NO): NO